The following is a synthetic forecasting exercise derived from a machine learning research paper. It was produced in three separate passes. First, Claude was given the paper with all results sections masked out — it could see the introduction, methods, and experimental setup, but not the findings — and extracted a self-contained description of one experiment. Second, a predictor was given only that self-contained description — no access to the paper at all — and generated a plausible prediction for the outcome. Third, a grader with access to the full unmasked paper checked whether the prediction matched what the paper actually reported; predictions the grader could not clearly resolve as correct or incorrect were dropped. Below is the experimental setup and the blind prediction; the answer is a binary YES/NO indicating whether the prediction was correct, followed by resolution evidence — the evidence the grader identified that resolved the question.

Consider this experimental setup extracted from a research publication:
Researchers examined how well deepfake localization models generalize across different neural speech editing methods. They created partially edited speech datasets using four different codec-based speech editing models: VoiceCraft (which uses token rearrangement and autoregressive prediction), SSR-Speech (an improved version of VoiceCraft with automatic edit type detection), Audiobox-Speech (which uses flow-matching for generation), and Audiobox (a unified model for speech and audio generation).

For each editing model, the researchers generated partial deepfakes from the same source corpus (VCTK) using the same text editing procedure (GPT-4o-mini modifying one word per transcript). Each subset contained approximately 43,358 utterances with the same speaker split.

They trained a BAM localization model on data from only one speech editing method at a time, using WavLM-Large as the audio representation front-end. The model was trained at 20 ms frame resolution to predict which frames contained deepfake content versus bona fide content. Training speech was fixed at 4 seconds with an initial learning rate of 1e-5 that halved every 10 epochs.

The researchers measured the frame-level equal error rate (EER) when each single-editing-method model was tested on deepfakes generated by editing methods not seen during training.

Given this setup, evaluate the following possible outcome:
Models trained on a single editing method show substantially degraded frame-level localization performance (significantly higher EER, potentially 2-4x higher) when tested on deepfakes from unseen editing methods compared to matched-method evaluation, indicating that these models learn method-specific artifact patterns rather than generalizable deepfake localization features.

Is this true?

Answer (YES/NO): NO